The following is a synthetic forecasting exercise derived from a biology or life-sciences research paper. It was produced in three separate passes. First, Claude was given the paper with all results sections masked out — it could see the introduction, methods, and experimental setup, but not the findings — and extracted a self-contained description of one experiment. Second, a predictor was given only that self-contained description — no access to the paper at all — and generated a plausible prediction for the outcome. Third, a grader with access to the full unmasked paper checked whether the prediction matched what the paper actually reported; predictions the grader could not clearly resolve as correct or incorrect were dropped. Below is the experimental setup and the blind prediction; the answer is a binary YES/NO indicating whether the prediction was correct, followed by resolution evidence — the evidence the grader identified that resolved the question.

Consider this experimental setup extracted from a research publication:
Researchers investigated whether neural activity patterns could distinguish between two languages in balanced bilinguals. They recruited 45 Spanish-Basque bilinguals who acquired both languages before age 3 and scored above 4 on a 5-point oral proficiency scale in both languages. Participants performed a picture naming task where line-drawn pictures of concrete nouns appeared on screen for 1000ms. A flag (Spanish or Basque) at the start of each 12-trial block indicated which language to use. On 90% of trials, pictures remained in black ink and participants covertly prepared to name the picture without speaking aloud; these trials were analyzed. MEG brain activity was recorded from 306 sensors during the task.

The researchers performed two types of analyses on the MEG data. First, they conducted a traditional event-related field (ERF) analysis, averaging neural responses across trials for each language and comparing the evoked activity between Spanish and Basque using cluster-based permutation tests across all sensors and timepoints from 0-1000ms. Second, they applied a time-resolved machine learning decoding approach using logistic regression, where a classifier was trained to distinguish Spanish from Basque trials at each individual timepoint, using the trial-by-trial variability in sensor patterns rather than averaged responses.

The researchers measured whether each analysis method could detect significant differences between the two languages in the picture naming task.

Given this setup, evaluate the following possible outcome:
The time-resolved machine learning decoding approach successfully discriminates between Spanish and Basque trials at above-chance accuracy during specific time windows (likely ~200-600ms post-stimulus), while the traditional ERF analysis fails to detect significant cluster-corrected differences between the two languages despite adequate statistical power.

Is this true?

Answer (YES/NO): NO